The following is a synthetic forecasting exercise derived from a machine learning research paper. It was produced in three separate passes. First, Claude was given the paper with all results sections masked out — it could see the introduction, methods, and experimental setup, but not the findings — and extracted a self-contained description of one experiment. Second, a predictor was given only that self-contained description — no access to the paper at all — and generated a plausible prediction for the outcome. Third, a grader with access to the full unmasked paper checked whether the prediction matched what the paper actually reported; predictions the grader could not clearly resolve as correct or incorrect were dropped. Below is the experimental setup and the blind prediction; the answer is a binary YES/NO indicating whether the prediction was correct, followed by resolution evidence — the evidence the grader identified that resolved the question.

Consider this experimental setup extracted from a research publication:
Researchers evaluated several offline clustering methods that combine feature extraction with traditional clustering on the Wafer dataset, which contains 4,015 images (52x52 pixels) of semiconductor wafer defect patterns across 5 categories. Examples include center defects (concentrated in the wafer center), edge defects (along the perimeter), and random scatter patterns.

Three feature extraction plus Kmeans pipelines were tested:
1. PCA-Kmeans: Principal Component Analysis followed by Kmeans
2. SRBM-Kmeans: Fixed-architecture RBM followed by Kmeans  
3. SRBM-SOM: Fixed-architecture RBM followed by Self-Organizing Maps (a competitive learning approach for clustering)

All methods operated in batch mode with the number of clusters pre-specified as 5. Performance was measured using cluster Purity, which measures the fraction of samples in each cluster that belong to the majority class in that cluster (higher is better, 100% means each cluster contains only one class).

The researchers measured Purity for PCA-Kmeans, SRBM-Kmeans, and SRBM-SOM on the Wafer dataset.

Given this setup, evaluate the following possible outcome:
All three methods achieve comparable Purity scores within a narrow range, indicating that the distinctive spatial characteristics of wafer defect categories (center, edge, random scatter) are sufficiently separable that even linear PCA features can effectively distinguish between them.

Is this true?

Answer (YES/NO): YES